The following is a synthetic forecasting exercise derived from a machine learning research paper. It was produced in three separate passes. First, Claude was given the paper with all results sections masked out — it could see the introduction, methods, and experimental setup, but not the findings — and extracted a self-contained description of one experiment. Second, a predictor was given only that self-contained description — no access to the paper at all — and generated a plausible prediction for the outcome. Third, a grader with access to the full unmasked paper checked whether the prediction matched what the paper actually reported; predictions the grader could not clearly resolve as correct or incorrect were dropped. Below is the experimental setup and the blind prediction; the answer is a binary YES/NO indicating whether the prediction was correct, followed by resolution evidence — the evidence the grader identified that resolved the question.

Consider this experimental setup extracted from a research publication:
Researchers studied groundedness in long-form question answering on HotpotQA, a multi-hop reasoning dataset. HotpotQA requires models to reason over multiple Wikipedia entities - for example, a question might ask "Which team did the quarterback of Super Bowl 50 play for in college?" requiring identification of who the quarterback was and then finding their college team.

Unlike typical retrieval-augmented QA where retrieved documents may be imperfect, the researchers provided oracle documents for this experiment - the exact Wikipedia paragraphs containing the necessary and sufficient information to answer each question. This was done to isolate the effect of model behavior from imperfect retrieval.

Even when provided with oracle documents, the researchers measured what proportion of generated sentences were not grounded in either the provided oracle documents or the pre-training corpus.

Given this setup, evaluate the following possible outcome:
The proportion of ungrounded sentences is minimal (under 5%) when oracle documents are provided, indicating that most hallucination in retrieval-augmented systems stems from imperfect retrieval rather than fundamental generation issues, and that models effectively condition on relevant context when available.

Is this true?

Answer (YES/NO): NO